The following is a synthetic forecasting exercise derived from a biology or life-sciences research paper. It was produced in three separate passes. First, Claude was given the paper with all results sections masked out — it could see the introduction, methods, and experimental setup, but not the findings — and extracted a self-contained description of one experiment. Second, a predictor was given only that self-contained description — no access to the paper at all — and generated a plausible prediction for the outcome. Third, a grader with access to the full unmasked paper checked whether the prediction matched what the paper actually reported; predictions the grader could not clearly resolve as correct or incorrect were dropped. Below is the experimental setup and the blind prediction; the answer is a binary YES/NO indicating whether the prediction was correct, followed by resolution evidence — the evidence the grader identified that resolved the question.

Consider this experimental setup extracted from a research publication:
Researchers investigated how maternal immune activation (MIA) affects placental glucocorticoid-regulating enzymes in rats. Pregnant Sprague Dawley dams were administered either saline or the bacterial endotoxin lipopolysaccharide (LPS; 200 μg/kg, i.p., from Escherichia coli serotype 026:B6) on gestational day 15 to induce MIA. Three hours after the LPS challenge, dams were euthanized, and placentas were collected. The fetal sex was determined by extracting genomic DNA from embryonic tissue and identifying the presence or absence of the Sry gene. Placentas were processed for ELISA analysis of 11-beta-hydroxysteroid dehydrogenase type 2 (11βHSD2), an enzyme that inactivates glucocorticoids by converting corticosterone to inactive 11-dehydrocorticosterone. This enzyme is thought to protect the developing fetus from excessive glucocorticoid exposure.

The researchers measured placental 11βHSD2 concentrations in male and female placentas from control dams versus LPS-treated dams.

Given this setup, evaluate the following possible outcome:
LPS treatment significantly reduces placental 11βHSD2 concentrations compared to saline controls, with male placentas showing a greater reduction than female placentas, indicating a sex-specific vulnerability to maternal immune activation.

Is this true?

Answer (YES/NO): NO